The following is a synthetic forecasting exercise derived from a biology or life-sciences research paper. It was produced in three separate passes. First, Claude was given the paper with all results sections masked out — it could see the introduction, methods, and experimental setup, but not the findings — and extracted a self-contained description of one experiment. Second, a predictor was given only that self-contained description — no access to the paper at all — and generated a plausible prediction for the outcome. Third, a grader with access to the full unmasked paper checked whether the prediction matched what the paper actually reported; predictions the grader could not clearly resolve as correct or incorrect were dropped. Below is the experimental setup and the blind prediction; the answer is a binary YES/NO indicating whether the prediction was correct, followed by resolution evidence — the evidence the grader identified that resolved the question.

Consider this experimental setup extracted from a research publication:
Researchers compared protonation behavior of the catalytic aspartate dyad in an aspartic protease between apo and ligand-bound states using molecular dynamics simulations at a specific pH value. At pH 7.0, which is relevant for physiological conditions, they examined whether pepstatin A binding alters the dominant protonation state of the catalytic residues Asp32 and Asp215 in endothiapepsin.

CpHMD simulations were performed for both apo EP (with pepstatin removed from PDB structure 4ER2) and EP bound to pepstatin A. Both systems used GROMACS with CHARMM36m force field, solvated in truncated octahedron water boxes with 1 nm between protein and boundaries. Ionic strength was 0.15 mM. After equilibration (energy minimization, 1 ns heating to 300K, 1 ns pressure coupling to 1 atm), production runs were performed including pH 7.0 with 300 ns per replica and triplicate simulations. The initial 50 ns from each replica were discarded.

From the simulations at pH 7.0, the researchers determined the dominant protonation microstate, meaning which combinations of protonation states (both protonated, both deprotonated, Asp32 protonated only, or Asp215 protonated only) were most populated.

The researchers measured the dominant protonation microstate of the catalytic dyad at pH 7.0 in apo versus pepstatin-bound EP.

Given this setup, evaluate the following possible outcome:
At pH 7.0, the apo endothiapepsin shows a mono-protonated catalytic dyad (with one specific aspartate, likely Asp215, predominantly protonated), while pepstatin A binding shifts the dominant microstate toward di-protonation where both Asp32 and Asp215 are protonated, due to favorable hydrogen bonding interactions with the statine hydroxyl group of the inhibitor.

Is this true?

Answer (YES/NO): NO